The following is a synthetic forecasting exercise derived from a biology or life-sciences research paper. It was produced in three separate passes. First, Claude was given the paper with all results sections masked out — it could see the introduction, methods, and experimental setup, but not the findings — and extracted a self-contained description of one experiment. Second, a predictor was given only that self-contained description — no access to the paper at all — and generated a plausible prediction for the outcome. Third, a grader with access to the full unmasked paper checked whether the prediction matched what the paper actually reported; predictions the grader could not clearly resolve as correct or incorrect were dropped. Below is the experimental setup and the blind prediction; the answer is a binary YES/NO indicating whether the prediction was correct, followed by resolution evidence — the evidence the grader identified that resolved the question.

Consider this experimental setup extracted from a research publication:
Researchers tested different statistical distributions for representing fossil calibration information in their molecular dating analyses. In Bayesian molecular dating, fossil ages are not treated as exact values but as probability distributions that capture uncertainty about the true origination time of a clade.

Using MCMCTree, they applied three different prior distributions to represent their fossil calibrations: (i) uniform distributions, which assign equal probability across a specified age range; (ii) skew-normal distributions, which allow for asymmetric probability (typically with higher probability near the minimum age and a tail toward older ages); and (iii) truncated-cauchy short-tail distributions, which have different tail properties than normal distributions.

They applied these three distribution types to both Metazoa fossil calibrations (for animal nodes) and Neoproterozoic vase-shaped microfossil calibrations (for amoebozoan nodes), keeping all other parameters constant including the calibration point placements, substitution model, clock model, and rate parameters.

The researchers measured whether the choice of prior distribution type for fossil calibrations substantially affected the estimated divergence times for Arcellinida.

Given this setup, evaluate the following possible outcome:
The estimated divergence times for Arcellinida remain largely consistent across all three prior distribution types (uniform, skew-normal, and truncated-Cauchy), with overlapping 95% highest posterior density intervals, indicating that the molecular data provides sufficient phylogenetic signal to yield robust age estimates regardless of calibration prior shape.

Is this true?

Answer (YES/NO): YES